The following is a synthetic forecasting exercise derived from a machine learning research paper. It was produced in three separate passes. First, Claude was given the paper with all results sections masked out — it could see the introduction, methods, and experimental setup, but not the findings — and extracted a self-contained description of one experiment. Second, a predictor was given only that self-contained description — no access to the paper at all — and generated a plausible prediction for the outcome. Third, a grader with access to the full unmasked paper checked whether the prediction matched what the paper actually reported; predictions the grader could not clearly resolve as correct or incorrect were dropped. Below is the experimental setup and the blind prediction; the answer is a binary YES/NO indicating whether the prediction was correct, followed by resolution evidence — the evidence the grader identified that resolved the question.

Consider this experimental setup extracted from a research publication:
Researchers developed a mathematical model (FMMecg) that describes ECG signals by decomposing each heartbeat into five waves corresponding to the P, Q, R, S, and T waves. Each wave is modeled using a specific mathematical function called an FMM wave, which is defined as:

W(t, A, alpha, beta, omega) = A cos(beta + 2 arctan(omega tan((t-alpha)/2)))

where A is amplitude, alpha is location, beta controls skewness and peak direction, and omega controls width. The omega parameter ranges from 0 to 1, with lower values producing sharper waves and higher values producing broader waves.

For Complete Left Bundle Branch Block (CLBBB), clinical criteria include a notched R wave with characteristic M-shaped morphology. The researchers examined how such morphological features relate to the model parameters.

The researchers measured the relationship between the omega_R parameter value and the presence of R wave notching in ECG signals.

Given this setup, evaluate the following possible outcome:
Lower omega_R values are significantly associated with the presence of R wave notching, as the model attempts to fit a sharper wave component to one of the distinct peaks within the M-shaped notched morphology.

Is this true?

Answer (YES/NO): NO